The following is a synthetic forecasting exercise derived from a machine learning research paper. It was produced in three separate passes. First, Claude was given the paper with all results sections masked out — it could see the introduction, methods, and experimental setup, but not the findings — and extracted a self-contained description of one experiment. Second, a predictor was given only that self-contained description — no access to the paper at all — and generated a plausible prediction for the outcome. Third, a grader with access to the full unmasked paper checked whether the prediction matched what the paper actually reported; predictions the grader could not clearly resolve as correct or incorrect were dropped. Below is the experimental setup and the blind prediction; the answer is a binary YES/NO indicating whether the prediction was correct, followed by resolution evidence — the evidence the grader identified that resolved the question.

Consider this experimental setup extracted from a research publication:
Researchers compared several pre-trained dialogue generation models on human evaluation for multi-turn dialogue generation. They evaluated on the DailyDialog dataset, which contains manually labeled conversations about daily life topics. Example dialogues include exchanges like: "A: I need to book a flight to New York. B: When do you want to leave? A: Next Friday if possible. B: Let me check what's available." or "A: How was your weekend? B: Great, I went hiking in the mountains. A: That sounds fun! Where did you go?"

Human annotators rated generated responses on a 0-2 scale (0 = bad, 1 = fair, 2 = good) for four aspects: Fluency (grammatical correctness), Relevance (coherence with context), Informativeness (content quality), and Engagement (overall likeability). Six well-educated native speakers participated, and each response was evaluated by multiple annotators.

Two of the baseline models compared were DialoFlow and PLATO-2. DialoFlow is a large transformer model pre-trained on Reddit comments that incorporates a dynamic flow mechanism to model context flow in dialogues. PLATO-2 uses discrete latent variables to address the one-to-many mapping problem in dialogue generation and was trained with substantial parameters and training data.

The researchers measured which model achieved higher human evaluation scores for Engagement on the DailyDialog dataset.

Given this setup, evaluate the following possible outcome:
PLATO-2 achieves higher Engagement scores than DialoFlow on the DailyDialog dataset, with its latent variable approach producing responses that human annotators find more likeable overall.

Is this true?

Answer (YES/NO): NO